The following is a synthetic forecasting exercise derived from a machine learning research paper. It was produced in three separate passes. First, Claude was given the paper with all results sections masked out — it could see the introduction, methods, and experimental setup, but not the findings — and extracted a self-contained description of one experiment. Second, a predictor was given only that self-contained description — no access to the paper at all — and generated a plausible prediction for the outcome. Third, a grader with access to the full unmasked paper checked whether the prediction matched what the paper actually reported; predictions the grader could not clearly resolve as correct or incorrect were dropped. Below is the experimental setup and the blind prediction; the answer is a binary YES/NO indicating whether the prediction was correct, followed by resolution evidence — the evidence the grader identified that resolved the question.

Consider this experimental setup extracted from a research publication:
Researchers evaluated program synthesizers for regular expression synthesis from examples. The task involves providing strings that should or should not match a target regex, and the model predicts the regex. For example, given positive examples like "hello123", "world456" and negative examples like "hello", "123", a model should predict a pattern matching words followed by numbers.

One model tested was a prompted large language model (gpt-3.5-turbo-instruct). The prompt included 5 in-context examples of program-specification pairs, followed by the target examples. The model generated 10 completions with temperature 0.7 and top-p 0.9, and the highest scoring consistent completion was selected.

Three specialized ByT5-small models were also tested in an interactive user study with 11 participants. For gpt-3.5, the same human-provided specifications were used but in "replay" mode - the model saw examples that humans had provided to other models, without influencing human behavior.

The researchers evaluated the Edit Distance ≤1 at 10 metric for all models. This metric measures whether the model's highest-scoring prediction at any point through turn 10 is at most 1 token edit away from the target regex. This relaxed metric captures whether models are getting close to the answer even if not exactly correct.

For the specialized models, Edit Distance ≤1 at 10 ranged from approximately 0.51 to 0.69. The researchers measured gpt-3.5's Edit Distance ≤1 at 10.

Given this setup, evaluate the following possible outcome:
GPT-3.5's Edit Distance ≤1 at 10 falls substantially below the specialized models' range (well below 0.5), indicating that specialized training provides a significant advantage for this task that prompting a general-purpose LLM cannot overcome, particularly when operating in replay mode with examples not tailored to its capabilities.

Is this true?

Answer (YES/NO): YES